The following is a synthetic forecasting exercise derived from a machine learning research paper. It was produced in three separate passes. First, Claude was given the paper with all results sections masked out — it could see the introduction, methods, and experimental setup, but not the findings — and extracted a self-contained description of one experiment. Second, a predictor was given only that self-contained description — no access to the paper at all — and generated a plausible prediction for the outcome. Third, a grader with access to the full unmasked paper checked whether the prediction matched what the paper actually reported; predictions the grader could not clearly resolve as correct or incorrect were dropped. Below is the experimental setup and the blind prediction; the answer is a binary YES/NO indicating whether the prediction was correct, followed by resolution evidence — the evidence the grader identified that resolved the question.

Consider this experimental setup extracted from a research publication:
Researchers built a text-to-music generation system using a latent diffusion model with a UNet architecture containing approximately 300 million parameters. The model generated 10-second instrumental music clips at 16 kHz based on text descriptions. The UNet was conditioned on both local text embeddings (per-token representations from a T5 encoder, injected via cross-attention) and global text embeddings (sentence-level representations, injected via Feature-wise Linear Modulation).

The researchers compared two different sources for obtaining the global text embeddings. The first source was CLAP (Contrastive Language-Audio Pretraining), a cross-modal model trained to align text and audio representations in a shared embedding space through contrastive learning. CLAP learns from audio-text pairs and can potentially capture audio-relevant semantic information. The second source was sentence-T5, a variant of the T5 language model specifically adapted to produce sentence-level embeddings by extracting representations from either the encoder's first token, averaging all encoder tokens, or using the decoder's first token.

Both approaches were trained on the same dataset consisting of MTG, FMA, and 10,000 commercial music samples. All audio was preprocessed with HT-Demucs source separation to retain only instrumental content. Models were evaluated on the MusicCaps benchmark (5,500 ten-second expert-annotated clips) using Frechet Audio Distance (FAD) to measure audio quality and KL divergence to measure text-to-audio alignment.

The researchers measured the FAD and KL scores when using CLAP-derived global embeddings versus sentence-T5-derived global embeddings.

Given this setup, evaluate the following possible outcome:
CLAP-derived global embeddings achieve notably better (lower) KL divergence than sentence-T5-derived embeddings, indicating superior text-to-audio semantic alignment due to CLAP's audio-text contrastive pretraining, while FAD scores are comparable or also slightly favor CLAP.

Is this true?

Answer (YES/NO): NO